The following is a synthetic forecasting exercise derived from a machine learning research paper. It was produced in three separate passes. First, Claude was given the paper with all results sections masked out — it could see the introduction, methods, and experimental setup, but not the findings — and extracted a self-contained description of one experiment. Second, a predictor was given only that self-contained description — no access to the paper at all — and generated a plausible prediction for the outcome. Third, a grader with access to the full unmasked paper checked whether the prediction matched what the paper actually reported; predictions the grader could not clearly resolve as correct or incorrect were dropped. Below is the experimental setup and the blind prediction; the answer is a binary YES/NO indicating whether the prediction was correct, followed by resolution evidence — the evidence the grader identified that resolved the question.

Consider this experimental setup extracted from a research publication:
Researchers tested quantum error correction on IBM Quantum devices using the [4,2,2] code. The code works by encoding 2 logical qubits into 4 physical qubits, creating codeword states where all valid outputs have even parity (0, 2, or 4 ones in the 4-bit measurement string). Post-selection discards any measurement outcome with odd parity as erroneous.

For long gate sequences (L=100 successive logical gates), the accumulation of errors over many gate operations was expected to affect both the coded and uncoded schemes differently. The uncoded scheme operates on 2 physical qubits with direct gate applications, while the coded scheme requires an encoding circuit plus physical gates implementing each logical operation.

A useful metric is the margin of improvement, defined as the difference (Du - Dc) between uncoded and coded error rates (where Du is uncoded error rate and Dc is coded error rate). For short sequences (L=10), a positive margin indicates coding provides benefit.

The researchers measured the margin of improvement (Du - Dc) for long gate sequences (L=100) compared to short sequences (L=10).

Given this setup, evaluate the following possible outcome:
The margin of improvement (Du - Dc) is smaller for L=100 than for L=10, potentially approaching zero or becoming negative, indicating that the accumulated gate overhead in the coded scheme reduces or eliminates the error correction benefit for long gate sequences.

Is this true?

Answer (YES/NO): NO